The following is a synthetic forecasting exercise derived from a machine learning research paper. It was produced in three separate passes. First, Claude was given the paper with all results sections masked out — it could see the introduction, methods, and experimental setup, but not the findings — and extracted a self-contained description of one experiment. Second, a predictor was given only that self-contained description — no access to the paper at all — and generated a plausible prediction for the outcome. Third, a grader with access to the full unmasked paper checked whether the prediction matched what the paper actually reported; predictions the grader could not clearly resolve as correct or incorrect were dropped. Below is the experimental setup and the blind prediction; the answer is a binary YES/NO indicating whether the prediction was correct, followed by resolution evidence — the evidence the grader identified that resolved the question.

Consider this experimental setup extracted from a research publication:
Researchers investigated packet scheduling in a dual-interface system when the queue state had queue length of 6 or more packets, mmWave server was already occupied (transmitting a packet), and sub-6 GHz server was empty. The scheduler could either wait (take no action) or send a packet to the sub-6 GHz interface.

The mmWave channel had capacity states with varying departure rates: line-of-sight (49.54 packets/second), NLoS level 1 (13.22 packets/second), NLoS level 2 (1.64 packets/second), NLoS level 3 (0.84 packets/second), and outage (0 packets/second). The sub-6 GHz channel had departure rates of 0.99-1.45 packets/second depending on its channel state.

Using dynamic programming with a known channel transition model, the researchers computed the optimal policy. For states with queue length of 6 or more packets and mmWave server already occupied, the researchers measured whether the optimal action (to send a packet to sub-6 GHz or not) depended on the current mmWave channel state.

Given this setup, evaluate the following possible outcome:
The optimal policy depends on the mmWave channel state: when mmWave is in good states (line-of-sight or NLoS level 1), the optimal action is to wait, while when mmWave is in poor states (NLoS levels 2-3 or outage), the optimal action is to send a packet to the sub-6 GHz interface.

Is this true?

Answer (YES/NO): NO